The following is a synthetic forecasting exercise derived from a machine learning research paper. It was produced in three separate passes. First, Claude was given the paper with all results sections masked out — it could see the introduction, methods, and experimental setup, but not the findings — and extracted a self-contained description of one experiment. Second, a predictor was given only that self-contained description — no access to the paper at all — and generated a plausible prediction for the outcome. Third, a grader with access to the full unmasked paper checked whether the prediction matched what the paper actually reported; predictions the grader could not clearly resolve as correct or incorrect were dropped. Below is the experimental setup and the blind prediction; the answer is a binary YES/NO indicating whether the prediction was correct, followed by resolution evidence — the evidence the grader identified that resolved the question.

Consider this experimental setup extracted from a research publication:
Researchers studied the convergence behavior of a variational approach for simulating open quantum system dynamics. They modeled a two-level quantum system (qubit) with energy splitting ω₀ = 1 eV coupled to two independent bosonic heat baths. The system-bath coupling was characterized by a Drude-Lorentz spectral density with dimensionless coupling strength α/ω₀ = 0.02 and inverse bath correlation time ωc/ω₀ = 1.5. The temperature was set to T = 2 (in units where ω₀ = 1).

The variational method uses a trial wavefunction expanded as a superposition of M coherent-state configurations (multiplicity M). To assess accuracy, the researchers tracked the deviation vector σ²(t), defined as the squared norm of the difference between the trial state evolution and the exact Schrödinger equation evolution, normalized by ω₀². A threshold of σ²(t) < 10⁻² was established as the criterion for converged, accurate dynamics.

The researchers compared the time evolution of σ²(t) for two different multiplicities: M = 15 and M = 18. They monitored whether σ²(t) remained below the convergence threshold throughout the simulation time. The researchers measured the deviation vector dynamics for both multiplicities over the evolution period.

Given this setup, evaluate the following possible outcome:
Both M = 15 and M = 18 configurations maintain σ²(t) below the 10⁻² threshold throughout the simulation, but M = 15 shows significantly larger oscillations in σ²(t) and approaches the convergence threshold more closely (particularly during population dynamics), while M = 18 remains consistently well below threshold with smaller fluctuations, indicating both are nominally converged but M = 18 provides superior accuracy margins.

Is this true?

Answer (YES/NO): NO